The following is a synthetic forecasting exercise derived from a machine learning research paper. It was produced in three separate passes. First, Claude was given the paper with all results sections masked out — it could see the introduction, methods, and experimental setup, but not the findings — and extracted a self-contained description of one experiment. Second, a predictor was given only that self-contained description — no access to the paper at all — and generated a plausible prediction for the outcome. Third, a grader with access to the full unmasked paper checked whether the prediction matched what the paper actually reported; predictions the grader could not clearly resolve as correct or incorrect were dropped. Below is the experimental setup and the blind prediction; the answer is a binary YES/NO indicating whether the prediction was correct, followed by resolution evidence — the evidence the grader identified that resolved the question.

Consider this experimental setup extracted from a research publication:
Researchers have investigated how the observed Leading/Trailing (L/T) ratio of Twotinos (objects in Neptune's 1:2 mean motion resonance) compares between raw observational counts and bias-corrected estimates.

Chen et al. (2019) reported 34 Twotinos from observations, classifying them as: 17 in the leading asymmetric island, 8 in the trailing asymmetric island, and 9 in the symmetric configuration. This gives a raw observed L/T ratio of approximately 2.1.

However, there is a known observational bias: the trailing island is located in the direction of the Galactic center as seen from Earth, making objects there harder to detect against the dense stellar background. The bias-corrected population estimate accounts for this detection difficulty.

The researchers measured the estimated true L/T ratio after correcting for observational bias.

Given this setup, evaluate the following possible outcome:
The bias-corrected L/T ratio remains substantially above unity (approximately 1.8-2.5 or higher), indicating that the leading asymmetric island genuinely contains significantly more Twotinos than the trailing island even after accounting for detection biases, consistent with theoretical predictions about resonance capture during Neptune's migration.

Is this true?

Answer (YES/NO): NO